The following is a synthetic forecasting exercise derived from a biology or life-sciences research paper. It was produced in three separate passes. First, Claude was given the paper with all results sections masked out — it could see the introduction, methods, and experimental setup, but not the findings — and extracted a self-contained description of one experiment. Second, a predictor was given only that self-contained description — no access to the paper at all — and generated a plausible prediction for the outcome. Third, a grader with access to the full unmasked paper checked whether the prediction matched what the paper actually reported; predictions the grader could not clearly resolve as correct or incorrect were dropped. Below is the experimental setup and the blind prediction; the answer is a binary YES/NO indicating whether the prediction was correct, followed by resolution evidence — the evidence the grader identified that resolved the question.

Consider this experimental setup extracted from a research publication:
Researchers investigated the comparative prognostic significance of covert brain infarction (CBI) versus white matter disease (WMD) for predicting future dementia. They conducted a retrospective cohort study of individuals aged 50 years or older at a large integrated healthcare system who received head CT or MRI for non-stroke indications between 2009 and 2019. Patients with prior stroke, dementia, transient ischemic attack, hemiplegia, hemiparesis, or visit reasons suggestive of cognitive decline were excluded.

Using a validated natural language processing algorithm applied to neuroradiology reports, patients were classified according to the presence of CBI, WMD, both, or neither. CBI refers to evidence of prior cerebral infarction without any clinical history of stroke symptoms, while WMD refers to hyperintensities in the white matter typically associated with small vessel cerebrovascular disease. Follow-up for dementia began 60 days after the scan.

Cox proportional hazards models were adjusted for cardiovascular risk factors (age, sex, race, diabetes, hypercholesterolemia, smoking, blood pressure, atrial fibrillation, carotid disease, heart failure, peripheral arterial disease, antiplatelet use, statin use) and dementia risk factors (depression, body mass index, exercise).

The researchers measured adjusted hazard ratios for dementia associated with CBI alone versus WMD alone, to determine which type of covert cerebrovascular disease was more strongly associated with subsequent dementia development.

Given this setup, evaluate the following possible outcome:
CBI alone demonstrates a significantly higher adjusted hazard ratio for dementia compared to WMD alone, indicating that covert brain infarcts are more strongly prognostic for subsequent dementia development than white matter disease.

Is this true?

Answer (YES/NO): NO